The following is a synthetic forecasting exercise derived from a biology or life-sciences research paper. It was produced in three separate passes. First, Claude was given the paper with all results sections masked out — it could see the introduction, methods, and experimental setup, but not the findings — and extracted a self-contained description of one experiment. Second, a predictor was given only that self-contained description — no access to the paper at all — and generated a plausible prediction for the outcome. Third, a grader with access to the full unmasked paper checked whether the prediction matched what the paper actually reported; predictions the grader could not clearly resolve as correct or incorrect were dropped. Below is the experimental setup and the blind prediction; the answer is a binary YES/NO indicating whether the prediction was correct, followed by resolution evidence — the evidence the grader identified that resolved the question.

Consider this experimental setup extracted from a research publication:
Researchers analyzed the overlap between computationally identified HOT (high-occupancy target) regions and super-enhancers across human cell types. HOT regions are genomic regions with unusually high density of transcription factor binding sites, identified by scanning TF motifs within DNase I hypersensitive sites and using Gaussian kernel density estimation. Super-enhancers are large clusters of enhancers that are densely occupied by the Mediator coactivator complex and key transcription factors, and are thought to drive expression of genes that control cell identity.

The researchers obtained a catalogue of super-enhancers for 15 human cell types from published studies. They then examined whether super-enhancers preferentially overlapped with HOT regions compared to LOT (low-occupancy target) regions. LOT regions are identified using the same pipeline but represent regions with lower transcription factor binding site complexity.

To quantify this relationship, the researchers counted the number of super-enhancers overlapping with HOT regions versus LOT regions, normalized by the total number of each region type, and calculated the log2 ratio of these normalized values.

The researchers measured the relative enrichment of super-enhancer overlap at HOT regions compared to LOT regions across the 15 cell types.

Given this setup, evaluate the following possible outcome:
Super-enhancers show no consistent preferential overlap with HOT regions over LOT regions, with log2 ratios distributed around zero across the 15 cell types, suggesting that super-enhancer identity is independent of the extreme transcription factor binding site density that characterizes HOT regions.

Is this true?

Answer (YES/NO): NO